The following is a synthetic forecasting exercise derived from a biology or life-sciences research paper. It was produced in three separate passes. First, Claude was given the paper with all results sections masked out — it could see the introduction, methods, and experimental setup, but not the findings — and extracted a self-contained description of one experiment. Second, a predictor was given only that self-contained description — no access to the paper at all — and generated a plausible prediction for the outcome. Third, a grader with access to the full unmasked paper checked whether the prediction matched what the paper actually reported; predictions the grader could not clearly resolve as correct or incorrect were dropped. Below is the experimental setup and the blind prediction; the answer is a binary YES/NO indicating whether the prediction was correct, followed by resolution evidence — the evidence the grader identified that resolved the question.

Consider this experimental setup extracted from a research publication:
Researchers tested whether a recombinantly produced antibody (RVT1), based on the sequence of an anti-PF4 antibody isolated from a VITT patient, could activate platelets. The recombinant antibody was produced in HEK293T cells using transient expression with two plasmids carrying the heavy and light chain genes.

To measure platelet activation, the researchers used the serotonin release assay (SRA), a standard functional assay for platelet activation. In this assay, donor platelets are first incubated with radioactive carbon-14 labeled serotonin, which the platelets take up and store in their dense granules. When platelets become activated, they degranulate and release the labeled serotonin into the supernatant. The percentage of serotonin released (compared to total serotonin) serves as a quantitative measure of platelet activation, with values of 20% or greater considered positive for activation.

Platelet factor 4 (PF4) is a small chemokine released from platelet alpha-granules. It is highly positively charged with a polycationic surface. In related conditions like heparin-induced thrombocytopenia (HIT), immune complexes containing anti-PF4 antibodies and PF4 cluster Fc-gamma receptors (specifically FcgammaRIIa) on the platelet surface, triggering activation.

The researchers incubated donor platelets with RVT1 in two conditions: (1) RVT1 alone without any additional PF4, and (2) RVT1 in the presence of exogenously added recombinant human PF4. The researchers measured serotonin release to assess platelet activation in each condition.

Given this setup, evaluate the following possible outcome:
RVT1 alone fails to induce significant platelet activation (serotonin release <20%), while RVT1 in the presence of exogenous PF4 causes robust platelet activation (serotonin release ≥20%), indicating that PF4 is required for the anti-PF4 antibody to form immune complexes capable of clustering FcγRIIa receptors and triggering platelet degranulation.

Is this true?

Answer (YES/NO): YES